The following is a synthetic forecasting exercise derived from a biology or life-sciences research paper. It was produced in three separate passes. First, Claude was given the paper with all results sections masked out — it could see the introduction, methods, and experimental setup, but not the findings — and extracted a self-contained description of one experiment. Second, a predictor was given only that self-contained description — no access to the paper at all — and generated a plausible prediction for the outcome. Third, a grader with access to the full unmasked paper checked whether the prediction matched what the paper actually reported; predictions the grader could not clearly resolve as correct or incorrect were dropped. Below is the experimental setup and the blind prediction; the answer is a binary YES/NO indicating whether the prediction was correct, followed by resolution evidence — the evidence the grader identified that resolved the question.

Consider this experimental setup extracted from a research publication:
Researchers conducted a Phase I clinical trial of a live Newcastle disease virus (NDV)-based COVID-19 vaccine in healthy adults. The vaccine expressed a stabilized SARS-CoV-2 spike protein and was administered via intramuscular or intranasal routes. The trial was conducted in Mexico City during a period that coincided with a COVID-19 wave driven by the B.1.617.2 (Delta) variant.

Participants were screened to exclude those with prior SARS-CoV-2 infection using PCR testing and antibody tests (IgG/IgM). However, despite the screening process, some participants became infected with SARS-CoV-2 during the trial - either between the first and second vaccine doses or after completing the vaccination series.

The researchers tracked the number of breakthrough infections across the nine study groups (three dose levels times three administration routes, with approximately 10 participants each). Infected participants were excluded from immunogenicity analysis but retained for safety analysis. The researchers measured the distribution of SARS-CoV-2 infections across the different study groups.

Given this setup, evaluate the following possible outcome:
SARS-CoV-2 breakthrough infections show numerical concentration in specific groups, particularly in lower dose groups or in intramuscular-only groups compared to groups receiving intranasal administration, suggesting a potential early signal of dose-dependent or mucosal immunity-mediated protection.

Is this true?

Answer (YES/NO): NO